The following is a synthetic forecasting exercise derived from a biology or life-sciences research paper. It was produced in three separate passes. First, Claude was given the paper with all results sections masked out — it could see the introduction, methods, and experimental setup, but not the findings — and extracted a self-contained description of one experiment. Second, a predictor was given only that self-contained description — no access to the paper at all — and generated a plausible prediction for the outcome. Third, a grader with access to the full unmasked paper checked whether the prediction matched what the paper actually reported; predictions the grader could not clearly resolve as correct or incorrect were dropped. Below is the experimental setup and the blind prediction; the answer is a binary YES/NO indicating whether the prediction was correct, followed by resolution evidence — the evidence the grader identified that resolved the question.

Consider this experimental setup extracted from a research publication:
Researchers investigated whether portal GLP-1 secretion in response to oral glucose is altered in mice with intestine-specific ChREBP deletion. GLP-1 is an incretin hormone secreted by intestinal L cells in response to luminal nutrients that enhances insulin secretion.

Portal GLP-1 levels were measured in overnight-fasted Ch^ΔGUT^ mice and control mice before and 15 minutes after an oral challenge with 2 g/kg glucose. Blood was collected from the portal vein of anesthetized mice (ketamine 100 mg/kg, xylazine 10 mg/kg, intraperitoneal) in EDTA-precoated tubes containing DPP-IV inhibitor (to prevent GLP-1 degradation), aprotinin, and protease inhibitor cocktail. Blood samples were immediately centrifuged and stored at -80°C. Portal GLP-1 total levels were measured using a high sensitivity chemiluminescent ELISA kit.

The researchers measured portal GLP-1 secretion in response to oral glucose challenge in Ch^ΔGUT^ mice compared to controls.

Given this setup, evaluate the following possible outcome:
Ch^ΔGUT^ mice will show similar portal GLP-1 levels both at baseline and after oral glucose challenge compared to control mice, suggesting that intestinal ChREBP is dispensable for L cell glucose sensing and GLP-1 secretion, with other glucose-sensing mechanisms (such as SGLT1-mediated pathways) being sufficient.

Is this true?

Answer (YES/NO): NO